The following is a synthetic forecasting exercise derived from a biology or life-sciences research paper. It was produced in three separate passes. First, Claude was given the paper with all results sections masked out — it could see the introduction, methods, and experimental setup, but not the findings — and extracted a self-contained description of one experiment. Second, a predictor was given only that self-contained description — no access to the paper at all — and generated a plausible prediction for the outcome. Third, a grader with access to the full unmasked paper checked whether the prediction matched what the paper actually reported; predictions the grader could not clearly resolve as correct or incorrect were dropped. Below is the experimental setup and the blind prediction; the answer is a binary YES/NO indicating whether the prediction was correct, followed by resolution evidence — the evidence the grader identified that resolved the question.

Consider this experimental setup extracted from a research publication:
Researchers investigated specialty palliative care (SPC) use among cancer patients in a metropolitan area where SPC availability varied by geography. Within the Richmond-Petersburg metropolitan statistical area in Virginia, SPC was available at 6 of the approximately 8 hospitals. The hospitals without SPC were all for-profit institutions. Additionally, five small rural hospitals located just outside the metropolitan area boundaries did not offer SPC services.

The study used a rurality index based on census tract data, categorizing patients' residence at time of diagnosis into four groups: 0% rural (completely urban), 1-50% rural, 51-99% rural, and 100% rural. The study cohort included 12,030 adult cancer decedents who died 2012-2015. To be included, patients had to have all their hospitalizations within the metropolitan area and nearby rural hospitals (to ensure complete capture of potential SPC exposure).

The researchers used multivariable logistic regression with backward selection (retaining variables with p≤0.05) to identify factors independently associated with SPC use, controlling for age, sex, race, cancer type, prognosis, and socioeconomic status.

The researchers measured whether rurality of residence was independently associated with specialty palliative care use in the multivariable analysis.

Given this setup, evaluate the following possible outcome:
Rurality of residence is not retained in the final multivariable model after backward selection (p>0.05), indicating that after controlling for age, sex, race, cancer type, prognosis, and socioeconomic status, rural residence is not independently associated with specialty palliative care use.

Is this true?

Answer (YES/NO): NO